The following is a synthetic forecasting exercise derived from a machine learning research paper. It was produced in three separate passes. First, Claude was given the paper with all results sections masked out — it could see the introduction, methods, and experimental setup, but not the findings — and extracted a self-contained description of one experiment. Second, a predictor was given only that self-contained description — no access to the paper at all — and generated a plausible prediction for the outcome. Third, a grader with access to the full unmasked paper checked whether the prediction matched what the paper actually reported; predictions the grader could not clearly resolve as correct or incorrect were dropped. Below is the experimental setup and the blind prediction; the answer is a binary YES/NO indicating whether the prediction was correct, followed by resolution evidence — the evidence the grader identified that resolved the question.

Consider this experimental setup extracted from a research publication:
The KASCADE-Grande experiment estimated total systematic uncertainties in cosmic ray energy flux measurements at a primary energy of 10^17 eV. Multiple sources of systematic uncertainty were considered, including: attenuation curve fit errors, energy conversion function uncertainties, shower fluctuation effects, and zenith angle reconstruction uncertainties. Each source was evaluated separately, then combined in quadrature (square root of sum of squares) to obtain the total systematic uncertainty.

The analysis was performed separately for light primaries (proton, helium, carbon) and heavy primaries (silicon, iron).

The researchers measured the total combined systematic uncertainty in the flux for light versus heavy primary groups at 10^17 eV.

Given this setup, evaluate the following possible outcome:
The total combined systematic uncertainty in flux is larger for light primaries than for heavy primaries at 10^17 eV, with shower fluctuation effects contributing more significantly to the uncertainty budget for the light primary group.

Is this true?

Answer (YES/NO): NO